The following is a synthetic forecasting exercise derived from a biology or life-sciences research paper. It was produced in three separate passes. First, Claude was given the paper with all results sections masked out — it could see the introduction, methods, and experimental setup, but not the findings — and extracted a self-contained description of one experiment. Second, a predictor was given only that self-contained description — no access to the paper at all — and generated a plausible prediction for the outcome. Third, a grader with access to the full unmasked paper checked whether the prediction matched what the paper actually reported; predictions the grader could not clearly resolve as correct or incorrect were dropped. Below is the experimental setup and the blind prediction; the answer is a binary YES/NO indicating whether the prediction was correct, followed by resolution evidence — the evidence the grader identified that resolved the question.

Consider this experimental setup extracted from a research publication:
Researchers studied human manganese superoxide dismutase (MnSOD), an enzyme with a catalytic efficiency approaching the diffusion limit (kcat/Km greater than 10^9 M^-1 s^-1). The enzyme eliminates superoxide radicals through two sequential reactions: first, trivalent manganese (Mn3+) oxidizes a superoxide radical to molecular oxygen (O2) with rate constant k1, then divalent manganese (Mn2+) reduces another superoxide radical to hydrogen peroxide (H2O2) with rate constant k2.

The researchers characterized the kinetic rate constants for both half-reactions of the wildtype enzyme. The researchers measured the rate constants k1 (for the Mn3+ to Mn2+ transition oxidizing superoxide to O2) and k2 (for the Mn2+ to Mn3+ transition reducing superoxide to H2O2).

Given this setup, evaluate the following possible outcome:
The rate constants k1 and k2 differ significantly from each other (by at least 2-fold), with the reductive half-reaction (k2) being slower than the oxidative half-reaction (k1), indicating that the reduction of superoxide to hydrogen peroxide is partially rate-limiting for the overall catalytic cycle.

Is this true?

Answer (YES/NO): NO